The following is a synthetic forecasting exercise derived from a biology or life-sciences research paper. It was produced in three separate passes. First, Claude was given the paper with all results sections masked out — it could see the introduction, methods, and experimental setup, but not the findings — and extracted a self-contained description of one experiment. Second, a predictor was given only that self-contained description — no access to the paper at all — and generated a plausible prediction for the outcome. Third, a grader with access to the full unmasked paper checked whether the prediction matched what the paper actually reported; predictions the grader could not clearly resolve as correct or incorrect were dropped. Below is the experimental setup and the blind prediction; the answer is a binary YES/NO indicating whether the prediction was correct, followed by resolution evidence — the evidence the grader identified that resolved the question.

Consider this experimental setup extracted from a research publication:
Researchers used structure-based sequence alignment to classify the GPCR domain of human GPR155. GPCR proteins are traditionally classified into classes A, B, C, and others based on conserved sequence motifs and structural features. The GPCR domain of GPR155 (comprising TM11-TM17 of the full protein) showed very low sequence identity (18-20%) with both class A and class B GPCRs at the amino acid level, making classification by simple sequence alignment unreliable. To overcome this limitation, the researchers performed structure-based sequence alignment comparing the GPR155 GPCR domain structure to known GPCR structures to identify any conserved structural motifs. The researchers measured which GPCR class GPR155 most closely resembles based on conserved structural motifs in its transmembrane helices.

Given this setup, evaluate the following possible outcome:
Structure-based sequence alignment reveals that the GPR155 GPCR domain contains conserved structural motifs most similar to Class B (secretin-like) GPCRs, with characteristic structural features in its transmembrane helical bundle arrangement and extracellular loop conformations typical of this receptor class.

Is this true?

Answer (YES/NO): YES